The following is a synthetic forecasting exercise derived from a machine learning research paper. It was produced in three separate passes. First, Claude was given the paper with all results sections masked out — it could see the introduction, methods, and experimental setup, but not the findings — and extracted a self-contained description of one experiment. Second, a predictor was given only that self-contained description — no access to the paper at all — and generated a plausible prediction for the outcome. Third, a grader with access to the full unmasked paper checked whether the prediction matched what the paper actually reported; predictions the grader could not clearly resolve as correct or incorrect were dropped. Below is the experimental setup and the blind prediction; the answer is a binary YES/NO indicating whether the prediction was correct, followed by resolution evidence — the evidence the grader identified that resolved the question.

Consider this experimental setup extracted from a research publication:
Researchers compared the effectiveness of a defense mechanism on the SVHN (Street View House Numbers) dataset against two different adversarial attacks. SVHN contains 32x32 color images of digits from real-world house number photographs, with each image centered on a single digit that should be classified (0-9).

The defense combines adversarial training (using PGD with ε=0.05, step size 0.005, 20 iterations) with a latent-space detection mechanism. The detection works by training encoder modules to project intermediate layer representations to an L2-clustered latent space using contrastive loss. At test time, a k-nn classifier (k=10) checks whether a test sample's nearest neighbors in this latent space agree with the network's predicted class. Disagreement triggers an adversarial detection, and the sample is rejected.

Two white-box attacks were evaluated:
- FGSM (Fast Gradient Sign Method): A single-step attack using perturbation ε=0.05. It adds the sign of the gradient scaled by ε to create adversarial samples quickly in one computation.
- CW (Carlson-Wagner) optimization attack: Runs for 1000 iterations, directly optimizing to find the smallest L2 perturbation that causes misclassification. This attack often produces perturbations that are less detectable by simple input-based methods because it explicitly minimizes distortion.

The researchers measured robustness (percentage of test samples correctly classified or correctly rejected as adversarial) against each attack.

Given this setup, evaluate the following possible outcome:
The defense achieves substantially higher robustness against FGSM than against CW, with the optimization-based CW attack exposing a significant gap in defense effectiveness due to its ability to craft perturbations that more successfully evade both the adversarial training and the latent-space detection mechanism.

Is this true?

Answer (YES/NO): NO